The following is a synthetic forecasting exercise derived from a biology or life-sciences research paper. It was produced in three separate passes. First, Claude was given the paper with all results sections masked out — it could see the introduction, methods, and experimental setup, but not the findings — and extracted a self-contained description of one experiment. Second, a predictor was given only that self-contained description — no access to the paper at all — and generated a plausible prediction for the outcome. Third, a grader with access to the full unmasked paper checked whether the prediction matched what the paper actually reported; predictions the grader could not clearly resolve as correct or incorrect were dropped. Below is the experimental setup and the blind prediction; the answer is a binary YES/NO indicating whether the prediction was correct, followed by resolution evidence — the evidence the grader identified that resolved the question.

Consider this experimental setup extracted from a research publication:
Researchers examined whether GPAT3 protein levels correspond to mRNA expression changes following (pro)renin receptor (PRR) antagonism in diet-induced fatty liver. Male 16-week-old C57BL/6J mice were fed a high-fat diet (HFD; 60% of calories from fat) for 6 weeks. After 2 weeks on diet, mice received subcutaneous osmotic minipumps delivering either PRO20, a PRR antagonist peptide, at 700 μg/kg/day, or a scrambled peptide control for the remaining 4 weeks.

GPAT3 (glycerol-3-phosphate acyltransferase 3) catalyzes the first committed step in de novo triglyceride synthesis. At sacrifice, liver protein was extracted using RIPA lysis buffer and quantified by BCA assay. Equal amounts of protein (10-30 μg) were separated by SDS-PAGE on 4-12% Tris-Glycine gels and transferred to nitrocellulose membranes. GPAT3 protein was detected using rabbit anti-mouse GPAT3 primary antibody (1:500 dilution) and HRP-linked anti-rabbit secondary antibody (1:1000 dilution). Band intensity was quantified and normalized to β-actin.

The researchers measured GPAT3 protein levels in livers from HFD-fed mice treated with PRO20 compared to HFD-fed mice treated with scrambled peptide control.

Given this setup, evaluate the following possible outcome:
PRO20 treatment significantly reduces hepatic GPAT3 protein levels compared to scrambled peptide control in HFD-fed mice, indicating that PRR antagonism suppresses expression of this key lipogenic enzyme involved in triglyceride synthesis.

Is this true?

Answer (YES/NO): YES